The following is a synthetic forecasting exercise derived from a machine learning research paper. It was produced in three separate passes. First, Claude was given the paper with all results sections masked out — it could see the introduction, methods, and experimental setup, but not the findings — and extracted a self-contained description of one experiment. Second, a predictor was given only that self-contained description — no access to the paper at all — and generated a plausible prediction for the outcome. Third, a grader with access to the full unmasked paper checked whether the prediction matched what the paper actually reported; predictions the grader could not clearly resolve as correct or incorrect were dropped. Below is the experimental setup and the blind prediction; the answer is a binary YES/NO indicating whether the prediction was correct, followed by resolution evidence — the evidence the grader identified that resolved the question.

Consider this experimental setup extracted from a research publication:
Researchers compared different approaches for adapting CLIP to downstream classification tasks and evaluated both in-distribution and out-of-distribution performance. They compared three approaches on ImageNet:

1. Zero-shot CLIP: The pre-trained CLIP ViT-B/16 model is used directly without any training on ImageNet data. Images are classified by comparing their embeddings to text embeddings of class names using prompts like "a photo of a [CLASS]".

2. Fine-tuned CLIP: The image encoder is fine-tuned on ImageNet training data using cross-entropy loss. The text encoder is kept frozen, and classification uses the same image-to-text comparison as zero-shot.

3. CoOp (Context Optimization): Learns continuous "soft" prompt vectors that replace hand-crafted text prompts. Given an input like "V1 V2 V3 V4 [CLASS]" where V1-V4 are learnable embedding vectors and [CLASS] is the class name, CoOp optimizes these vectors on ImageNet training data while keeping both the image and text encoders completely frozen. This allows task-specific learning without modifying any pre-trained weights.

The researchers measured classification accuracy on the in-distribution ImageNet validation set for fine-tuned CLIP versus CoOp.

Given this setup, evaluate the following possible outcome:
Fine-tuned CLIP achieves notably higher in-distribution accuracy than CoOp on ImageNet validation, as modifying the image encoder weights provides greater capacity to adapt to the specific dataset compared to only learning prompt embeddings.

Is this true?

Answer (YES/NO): NO